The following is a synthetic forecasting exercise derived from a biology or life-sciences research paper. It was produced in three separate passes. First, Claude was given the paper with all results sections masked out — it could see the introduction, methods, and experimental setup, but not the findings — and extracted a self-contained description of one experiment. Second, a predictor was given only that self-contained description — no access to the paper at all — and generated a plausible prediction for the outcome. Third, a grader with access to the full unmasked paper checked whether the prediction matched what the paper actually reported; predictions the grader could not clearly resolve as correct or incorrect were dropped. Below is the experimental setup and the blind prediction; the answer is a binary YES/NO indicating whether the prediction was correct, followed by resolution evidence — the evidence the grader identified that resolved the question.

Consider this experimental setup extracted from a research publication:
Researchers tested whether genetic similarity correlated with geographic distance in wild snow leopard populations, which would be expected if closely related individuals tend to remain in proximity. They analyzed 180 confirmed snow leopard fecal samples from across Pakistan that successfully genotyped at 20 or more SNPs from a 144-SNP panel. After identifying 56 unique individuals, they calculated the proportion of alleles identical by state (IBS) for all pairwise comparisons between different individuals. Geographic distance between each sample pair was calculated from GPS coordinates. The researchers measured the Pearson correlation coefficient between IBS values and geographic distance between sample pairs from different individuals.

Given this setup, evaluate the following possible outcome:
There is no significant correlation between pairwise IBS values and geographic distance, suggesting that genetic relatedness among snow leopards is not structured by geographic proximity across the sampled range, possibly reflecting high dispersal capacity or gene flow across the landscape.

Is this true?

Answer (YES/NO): NO